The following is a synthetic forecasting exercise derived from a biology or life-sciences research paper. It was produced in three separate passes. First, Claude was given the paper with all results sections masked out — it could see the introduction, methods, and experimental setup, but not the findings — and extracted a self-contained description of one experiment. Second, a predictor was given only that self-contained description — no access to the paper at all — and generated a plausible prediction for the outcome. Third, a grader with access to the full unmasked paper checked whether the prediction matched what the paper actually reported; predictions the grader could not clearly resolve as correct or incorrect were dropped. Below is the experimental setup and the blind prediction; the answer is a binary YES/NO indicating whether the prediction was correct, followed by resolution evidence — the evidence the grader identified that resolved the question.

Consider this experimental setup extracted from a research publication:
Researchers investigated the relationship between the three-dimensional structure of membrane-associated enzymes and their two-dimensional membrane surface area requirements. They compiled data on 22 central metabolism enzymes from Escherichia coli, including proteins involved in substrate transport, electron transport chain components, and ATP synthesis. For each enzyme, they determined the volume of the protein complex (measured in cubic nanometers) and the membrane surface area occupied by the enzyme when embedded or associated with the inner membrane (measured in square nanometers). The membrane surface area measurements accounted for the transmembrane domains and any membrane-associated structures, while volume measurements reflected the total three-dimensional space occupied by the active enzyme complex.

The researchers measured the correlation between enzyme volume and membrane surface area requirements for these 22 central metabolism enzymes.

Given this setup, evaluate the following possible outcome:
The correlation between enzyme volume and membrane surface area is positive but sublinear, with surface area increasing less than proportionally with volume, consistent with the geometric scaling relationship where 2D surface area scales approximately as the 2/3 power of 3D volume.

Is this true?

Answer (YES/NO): NO